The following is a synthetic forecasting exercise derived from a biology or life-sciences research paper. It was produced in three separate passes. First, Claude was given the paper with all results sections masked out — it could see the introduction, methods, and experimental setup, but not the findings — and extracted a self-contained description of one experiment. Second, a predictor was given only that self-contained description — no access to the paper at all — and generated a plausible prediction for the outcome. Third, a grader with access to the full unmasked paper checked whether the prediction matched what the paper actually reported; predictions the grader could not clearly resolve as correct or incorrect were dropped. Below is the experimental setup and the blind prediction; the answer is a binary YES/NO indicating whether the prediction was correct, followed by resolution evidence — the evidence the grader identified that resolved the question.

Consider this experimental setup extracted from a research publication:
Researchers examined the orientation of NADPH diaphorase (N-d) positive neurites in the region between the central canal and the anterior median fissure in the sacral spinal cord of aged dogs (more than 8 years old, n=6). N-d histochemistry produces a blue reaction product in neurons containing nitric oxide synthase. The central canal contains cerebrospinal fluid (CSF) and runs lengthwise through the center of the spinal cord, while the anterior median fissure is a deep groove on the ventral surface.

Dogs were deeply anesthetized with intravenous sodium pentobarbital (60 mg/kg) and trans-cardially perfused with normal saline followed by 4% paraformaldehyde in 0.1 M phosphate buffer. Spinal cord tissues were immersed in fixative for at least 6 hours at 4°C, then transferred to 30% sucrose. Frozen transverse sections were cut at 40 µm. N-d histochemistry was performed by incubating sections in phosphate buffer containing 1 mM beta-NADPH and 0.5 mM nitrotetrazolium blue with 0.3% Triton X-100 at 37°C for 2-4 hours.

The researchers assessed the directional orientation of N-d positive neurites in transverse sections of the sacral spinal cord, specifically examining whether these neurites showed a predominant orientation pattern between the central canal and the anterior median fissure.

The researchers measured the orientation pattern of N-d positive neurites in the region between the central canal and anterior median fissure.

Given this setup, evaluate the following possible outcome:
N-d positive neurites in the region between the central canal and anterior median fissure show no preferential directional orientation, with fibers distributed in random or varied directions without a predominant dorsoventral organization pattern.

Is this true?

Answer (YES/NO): NO